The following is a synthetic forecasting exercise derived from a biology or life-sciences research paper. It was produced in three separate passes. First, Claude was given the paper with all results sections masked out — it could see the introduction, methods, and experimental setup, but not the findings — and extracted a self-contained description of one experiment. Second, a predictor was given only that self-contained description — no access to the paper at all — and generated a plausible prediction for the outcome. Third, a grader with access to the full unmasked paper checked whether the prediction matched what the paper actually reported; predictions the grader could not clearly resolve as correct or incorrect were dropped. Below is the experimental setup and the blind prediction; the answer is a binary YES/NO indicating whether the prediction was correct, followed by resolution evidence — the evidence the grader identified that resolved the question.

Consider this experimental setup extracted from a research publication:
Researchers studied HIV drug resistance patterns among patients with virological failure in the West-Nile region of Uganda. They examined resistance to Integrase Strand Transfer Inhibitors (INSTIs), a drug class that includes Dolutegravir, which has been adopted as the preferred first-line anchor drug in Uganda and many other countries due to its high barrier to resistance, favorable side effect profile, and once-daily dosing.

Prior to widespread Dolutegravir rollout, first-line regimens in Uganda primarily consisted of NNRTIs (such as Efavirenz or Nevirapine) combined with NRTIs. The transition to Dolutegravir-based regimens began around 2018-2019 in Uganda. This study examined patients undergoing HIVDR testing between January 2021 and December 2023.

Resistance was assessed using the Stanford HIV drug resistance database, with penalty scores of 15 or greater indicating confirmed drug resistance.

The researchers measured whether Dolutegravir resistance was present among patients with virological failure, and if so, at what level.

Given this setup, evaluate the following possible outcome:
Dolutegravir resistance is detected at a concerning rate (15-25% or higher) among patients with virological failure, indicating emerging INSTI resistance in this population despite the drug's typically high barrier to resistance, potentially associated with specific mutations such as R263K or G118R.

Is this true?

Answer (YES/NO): NO